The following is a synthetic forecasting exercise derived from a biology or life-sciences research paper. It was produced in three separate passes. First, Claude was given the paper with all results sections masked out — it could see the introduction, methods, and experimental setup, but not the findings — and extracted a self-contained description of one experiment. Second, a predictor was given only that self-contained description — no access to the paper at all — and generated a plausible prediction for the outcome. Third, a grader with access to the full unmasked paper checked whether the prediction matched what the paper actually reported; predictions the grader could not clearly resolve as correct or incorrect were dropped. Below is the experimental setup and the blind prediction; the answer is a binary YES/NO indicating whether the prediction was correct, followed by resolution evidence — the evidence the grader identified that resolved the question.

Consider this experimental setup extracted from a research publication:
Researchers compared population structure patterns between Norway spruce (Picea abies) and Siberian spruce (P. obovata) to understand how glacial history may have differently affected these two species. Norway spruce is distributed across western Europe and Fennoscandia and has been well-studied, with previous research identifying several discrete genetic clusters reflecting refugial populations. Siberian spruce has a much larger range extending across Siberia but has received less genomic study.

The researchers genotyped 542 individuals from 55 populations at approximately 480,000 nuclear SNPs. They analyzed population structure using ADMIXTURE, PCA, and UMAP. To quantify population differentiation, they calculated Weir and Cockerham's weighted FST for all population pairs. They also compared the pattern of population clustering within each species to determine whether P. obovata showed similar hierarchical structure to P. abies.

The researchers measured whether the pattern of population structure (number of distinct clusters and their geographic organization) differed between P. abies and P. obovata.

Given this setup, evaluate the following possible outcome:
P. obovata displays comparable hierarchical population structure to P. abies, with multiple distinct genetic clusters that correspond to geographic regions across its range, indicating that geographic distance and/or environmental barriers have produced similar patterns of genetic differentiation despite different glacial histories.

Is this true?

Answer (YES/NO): NO